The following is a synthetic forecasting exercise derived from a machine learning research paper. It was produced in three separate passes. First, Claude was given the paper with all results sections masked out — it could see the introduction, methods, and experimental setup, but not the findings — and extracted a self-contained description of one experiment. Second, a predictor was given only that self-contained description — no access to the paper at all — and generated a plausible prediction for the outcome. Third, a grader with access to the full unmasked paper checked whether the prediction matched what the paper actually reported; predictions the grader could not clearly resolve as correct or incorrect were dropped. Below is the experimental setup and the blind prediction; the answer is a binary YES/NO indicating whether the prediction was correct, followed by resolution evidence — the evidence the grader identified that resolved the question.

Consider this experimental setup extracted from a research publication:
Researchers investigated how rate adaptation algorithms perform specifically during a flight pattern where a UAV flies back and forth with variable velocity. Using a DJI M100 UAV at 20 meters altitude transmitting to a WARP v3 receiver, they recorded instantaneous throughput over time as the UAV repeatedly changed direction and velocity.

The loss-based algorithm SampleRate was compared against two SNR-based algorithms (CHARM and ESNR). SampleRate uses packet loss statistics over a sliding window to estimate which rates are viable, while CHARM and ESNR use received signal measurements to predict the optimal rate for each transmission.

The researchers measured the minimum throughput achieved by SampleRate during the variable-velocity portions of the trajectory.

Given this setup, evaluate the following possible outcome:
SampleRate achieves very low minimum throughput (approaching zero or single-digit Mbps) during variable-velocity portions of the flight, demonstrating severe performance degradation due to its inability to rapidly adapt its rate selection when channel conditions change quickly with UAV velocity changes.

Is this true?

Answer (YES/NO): YES